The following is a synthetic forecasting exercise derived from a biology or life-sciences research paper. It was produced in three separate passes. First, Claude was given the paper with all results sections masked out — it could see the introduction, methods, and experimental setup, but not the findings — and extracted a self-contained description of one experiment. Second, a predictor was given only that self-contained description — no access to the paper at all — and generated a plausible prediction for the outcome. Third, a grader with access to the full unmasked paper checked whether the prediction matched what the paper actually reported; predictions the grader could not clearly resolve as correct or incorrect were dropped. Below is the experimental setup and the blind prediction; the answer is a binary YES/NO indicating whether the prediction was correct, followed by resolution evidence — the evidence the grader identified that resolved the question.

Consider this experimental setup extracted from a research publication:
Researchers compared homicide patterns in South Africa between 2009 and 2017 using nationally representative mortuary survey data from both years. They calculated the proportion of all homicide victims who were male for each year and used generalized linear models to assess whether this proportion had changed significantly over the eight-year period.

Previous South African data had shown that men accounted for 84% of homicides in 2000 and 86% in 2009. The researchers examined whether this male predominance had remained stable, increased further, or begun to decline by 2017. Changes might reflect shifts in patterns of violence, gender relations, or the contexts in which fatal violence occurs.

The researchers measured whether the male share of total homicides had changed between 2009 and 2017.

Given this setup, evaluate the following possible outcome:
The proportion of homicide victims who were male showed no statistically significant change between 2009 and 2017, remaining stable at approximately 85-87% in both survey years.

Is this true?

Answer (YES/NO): NO